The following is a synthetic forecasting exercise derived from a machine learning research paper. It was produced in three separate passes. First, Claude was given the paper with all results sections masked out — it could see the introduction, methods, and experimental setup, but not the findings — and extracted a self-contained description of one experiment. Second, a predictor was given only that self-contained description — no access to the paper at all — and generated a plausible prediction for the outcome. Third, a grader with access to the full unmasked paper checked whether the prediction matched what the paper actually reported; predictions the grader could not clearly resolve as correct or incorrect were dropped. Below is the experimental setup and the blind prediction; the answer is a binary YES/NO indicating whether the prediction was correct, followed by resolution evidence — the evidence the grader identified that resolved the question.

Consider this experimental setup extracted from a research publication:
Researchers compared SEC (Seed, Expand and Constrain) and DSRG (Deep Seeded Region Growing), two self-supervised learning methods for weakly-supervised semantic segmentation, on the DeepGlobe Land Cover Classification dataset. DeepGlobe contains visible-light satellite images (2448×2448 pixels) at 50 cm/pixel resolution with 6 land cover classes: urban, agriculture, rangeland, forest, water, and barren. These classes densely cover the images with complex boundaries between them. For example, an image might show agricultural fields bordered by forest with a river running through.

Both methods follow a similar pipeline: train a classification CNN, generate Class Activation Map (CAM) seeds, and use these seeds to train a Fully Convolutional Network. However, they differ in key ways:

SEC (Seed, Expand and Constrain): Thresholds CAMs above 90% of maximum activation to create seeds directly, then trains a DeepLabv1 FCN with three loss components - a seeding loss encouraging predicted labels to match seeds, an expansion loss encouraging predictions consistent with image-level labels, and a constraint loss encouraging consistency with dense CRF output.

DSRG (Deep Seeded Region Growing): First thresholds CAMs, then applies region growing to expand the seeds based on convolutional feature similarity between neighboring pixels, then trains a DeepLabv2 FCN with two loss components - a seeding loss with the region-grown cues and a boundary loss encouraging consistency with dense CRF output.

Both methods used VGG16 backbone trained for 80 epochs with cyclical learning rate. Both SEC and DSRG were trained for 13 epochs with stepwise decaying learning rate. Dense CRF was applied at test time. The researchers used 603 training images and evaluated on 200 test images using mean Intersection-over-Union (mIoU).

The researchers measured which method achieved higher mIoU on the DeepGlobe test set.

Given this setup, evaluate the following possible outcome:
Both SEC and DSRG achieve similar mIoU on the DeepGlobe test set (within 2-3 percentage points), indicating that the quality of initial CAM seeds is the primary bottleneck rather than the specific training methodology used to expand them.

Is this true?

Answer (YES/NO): NO